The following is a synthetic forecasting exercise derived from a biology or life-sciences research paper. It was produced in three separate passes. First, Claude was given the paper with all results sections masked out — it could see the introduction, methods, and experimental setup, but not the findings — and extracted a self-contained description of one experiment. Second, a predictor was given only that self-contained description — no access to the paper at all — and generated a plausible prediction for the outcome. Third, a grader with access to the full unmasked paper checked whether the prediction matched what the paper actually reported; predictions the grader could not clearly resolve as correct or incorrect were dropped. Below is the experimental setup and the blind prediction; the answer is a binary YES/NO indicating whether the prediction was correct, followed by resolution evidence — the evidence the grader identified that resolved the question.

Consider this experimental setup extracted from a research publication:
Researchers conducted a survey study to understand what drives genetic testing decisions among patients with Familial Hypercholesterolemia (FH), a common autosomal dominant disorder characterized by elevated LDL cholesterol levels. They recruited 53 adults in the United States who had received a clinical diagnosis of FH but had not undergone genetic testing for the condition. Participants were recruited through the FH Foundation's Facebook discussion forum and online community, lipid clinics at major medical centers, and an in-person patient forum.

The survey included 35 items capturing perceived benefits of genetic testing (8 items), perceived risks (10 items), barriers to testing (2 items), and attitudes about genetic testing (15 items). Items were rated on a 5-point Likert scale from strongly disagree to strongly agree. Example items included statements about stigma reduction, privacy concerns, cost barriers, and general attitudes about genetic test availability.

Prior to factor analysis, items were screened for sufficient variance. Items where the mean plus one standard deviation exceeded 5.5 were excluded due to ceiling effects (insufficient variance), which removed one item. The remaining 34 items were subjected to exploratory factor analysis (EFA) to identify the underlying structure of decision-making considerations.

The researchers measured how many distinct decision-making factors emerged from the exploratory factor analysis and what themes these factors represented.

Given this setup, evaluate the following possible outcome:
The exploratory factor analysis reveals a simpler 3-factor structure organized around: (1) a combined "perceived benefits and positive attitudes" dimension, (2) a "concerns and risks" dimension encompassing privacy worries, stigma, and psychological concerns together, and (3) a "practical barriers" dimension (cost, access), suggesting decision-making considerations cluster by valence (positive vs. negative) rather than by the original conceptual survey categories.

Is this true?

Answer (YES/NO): NO